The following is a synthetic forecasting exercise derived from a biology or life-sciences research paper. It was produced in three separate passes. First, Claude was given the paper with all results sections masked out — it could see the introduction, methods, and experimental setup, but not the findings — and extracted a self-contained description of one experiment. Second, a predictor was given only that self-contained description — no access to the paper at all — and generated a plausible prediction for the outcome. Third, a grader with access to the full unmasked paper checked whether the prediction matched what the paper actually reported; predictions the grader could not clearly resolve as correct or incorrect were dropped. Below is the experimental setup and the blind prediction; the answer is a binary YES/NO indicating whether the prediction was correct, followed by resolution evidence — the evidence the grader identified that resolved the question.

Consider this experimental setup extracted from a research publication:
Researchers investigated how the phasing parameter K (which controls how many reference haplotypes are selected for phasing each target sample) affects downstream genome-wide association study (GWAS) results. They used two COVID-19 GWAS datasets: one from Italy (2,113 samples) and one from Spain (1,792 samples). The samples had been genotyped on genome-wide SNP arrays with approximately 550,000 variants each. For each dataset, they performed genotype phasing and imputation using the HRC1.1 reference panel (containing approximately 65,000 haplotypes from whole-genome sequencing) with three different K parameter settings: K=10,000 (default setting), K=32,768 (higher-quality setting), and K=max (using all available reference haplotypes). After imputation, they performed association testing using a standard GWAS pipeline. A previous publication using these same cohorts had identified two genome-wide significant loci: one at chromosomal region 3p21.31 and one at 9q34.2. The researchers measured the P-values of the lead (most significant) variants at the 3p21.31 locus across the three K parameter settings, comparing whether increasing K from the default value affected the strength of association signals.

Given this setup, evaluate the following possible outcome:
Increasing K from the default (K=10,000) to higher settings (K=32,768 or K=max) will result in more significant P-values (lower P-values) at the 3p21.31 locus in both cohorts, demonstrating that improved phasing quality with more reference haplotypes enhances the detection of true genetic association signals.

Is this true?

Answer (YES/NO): NO